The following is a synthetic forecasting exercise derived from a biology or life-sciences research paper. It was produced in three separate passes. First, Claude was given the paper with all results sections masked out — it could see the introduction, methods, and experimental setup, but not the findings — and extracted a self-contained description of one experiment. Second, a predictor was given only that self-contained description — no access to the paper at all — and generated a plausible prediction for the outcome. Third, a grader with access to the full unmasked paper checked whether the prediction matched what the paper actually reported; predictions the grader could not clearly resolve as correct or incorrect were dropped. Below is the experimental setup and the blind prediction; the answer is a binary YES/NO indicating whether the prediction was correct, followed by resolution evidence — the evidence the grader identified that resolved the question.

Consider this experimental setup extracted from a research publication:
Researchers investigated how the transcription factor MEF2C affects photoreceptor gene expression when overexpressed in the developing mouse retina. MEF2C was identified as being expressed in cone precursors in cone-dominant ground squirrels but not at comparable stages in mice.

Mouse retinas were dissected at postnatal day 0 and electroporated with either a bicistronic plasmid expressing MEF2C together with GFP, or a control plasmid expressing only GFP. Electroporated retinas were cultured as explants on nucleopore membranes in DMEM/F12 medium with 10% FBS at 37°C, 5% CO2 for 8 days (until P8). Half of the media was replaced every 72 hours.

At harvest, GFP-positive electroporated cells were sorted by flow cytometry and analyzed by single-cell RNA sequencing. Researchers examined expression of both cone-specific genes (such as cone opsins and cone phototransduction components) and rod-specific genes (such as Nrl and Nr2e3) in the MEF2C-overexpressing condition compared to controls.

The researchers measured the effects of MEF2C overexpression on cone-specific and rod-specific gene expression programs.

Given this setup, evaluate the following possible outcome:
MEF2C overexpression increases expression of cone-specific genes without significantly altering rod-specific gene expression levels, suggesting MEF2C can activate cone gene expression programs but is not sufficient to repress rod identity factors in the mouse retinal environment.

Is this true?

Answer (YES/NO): YES